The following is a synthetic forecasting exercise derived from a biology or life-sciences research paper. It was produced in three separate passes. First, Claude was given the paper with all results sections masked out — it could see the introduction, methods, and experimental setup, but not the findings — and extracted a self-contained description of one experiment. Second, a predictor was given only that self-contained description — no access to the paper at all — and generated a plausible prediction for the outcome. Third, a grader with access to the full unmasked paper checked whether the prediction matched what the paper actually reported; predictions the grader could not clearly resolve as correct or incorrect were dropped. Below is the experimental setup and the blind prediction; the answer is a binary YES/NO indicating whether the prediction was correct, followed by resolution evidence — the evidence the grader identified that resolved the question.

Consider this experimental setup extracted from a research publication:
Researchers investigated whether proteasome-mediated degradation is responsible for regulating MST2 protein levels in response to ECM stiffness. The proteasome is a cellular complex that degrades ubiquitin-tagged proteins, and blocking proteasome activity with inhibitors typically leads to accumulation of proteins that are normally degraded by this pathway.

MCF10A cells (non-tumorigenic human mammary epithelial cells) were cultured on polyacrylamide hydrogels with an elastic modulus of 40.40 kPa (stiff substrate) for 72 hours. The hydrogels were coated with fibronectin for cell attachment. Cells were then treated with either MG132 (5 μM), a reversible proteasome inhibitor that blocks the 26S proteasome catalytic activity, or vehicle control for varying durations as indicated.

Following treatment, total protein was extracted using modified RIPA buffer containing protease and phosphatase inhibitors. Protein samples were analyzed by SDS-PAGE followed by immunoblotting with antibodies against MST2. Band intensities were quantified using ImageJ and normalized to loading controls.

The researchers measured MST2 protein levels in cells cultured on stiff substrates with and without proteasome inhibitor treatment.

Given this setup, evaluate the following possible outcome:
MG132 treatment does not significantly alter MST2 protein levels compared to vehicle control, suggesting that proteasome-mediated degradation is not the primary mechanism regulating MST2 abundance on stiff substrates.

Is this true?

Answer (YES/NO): NO